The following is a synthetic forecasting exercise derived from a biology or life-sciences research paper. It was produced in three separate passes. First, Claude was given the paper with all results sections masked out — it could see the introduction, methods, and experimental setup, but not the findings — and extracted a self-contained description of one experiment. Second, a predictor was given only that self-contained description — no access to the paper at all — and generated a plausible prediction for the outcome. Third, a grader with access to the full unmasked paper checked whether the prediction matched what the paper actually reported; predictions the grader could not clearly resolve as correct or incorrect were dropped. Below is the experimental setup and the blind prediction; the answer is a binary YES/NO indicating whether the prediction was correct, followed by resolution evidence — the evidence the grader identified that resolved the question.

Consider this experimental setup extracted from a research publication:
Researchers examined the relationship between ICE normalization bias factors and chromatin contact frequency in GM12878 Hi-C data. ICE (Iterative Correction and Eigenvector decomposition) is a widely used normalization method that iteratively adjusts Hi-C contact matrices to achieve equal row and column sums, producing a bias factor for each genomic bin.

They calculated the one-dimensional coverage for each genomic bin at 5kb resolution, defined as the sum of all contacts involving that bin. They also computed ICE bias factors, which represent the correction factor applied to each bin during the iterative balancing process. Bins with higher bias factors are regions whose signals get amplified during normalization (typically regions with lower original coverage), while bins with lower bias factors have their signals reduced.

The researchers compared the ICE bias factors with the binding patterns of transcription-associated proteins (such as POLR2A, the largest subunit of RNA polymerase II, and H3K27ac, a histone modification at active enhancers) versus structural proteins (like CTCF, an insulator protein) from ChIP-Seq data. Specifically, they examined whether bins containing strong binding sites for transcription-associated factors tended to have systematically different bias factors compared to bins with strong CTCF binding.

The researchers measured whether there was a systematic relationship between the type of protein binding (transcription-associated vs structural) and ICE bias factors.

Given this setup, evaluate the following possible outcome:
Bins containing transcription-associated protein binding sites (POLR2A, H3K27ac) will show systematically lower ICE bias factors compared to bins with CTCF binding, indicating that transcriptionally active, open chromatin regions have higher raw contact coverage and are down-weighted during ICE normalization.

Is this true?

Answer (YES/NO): NO